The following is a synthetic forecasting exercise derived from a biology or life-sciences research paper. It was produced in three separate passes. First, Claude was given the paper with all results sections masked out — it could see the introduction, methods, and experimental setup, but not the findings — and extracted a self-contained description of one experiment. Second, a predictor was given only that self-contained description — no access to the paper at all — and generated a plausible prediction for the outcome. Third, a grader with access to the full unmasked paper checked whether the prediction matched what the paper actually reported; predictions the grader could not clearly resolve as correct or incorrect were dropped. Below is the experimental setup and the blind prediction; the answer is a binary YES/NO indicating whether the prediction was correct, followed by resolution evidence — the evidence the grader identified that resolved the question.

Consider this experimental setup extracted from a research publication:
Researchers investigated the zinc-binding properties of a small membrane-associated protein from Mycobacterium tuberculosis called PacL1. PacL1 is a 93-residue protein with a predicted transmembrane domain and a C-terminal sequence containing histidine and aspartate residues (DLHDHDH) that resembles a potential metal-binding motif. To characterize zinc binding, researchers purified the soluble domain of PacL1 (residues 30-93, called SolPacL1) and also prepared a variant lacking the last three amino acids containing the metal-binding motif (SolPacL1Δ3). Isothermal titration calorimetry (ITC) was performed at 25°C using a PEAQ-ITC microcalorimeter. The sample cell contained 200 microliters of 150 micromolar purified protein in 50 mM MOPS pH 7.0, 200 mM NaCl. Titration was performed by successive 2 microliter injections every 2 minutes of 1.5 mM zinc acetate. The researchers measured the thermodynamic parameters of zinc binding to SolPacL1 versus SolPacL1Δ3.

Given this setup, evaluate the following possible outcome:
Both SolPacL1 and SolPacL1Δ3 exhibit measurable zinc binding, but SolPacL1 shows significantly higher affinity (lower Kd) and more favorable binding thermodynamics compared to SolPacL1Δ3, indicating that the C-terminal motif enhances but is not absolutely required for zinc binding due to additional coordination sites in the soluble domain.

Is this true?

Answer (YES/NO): NO